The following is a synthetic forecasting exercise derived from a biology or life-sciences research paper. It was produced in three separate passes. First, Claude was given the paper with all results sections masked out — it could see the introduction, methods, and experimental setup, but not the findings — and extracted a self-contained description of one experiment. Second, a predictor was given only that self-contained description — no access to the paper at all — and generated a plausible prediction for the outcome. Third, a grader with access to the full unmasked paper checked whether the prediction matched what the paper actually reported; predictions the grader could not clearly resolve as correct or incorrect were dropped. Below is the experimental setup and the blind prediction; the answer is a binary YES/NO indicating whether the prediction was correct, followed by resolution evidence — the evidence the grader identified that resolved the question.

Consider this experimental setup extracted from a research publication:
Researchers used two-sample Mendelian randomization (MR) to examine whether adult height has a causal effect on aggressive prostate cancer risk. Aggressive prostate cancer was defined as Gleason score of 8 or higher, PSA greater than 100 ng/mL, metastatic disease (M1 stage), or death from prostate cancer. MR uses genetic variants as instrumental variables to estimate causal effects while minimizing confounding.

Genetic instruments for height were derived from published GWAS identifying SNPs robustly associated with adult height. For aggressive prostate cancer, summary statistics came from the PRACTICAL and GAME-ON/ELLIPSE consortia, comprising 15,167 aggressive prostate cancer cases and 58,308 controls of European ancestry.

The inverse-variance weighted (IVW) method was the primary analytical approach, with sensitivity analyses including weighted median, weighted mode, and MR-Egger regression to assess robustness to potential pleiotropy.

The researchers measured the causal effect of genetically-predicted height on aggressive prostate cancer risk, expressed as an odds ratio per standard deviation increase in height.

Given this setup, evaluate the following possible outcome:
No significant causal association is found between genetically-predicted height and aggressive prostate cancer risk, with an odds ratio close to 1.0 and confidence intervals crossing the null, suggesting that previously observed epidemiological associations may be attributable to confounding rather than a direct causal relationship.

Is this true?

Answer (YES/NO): NO